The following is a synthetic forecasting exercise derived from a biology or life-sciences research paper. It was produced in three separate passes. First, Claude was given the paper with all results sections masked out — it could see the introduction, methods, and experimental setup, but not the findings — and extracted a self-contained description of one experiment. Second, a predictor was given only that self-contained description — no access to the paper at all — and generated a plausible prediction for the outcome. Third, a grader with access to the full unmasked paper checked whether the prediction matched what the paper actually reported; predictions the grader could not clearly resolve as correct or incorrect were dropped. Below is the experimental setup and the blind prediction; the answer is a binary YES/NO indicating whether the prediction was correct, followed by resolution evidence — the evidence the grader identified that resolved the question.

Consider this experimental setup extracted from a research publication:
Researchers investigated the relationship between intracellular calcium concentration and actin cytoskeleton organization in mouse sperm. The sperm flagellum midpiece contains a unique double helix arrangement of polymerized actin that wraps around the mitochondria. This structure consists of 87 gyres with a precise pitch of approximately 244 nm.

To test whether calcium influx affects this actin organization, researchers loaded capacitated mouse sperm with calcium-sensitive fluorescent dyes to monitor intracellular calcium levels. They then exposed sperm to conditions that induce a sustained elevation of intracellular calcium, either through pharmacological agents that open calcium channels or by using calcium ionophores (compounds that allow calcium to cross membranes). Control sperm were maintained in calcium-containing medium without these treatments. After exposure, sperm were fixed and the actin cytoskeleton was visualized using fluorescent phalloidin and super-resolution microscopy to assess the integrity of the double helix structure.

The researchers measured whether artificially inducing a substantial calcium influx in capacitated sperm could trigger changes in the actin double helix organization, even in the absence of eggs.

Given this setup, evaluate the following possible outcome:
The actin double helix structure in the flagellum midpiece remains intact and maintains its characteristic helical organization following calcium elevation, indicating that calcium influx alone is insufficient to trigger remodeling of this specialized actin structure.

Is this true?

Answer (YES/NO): NO